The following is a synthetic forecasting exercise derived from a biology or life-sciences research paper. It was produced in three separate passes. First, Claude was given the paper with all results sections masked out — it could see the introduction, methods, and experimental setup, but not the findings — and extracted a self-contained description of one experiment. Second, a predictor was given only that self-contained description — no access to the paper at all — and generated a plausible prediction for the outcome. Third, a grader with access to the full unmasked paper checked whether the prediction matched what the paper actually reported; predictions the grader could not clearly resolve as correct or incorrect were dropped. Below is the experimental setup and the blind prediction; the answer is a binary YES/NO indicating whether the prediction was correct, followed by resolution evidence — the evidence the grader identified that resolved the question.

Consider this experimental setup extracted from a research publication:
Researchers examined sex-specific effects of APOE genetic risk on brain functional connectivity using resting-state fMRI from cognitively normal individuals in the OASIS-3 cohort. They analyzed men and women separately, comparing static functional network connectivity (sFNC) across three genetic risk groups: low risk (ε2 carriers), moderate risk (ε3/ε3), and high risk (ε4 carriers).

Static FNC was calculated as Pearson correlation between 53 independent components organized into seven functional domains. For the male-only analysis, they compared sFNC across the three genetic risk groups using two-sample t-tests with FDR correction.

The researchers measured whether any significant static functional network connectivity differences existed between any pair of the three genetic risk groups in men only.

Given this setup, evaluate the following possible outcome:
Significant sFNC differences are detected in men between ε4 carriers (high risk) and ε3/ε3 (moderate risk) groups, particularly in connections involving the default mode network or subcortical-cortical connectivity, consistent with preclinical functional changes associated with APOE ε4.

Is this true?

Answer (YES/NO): NO